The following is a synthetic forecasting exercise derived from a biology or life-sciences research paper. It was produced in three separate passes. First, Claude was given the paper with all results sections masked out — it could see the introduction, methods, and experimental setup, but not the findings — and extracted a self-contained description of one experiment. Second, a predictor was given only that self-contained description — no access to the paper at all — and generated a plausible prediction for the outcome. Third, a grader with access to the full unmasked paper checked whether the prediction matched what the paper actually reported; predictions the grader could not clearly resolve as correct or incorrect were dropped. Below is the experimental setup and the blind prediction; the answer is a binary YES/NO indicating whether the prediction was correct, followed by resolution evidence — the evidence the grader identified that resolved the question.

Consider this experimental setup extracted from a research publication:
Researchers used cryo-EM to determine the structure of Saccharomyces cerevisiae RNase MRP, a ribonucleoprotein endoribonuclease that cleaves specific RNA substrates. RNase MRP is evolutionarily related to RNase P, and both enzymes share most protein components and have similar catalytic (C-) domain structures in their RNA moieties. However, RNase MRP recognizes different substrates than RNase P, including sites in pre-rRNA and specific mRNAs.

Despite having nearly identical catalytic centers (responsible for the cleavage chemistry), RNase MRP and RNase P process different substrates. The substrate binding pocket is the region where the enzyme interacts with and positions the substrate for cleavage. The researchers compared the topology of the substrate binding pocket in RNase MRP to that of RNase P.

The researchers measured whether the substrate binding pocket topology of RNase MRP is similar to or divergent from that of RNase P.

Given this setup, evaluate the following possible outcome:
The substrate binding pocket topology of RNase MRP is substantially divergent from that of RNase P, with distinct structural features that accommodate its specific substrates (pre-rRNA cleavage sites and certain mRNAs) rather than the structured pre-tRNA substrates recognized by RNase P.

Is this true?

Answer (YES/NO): YES